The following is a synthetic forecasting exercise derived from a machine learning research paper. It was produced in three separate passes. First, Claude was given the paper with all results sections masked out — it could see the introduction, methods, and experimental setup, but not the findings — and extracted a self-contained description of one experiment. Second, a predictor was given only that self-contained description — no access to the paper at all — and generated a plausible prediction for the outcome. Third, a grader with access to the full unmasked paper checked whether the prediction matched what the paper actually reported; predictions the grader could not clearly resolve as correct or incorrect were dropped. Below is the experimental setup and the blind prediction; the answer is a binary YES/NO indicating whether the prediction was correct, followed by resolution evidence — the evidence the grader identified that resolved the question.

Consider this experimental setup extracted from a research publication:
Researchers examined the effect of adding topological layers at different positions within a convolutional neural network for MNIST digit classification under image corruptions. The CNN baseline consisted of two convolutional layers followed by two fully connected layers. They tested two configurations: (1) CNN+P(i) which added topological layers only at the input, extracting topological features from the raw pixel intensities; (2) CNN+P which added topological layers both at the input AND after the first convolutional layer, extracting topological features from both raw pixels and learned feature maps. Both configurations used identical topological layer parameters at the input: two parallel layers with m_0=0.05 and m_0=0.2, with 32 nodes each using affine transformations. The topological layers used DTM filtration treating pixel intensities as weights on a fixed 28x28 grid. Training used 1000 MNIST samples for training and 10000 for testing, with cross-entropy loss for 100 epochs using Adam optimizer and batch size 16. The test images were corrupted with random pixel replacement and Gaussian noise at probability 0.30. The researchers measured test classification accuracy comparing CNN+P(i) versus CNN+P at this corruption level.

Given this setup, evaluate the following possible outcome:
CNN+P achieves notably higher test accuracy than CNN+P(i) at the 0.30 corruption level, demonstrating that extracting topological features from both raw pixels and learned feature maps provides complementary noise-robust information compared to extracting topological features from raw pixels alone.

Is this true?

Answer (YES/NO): NO